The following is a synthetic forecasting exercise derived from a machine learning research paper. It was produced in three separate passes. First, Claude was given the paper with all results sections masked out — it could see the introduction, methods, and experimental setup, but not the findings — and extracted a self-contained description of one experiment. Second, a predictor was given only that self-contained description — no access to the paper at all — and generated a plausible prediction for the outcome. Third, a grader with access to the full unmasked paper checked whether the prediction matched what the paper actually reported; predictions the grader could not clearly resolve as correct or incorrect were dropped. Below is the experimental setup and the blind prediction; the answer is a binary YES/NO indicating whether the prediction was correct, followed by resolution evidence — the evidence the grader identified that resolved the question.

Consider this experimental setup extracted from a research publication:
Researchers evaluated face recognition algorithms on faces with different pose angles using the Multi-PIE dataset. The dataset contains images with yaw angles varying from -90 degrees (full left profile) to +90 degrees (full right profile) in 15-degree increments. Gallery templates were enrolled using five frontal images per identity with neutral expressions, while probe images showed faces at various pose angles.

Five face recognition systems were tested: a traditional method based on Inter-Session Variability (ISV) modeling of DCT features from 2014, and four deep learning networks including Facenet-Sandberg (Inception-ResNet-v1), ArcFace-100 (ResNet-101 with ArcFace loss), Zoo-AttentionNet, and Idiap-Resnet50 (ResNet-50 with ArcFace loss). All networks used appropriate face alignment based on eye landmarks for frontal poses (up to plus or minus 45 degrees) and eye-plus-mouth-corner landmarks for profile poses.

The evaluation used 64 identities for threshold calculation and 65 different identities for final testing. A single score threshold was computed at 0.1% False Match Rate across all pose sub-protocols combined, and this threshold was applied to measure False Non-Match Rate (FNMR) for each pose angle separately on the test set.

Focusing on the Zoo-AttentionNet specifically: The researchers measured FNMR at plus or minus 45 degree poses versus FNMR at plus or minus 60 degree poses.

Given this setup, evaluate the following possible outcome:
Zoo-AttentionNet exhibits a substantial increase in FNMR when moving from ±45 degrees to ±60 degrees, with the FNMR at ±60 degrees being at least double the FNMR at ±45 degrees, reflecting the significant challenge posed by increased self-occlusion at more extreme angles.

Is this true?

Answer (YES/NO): YES